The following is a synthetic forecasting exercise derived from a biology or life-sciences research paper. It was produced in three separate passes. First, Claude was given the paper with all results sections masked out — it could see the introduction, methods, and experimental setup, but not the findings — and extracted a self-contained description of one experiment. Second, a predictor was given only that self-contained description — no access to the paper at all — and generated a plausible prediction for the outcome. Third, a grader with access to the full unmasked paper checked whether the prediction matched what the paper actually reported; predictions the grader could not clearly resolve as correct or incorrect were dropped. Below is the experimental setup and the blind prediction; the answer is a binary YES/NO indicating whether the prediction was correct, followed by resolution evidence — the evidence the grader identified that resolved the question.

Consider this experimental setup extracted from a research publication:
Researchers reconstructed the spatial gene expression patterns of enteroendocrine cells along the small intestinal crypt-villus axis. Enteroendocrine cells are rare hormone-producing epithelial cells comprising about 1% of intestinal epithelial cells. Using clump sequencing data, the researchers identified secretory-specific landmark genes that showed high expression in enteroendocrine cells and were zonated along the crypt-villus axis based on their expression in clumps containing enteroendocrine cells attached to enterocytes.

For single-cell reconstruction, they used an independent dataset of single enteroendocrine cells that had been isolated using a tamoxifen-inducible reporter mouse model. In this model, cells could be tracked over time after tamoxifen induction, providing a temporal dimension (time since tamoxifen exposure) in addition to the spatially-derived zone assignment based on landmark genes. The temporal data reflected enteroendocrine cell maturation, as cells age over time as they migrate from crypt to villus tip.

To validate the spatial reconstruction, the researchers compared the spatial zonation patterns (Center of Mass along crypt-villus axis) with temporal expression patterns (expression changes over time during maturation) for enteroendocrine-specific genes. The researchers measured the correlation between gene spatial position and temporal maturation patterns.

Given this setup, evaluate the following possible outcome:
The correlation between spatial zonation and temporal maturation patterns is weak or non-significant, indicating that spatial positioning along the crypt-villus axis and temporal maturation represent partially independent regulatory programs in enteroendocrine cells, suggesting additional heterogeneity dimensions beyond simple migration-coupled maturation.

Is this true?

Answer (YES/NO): NO